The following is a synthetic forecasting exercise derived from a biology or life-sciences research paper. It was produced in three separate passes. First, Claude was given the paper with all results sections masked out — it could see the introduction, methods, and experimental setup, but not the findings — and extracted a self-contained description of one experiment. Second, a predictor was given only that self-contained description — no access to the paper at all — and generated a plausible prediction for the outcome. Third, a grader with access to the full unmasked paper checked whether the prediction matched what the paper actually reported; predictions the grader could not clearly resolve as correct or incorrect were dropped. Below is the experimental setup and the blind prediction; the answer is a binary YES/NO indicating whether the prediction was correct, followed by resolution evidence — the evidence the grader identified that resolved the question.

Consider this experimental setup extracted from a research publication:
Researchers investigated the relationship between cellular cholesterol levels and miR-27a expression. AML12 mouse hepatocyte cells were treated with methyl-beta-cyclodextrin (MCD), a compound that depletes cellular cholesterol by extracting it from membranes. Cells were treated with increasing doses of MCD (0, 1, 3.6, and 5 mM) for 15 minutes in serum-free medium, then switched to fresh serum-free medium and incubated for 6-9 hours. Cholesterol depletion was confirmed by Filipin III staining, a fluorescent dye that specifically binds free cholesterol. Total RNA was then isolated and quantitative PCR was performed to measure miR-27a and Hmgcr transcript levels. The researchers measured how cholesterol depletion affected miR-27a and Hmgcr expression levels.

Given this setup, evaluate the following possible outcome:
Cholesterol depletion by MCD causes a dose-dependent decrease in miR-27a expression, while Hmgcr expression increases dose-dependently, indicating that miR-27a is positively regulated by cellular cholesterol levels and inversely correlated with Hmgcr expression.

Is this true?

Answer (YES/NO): NO